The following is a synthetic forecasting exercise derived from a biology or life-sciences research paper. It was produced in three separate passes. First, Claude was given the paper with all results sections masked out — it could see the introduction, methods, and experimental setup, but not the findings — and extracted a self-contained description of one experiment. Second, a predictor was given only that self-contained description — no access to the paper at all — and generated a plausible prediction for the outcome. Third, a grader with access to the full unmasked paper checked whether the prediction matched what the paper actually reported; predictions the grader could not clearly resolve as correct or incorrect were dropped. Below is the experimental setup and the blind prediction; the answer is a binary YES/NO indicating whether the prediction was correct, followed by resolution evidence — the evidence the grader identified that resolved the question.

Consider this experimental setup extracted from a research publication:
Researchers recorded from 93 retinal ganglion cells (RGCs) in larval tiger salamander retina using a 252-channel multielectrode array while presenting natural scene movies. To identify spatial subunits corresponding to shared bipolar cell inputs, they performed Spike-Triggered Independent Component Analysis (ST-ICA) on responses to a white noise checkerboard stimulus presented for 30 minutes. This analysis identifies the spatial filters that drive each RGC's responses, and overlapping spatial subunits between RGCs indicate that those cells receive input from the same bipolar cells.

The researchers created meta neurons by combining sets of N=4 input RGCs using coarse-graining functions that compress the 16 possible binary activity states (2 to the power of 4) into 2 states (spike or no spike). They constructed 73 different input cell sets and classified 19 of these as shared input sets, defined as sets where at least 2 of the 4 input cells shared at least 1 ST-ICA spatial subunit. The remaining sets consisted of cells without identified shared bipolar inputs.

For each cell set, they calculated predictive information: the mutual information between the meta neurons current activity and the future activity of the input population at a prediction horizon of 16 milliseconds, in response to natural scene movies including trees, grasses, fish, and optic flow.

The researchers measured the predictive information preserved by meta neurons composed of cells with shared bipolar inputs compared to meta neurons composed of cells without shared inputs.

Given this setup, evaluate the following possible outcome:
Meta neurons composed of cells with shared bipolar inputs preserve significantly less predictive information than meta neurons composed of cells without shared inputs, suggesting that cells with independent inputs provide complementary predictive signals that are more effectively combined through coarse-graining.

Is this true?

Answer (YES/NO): NO